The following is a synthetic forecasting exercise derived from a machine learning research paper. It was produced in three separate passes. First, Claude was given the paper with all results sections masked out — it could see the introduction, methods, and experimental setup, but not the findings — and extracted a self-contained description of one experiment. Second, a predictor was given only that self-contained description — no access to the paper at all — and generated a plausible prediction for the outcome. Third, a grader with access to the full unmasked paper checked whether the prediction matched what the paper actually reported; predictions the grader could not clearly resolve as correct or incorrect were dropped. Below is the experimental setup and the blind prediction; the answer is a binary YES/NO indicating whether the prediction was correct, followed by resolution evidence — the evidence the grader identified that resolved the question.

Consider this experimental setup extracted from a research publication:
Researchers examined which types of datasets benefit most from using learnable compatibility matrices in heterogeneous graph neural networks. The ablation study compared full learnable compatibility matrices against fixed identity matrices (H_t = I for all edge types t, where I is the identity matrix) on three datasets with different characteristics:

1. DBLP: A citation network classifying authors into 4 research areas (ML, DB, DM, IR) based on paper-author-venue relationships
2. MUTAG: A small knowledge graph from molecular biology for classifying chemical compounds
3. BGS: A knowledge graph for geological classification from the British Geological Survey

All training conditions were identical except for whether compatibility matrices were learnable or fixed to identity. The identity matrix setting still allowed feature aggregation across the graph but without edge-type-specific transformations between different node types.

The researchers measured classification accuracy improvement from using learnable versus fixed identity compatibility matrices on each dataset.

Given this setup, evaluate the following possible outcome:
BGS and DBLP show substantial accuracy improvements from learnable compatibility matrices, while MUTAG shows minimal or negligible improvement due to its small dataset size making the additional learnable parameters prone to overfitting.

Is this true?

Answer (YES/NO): NO